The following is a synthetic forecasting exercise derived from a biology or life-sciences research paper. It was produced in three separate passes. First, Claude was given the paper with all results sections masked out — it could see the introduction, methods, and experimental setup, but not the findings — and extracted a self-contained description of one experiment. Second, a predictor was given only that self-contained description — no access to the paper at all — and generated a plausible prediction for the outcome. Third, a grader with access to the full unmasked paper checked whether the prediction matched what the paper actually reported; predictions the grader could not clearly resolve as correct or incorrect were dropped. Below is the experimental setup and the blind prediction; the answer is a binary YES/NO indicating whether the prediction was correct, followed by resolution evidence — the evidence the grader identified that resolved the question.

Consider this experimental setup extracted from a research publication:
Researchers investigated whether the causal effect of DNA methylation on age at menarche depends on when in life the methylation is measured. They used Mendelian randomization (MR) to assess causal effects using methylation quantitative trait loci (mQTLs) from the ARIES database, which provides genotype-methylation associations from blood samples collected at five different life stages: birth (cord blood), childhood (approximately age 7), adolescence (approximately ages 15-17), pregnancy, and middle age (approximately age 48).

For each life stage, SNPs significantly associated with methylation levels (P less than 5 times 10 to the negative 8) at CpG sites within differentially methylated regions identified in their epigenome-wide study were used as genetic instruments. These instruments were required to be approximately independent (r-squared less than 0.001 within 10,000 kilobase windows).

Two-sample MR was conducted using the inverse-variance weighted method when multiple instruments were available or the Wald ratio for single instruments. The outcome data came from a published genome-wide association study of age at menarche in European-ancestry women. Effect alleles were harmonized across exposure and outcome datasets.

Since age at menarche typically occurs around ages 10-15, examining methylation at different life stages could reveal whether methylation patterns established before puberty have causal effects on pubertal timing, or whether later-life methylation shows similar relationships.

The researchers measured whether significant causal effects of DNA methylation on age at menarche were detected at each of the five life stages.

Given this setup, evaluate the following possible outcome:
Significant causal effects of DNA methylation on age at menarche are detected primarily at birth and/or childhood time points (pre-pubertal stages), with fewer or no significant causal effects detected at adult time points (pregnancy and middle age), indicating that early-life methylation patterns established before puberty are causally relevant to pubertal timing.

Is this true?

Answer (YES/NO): NO